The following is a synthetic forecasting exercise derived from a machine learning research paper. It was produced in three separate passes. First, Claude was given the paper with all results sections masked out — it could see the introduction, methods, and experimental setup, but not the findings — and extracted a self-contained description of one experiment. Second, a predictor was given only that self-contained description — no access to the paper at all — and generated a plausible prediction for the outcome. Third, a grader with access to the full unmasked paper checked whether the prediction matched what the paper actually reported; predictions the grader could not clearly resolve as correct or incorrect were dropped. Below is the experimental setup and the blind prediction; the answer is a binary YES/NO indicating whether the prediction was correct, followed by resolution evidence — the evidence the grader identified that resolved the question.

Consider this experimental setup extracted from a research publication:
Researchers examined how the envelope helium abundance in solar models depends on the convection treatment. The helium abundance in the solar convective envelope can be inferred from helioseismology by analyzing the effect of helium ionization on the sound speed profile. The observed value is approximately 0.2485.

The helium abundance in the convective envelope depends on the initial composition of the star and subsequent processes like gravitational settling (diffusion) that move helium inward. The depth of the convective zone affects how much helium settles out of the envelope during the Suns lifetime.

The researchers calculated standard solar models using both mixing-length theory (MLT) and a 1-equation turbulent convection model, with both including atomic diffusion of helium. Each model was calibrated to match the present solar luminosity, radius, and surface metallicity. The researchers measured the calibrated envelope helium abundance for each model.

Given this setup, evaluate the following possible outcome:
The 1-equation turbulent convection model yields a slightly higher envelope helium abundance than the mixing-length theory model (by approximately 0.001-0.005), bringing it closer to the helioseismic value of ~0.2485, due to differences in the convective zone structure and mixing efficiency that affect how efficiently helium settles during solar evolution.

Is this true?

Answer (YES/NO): YES